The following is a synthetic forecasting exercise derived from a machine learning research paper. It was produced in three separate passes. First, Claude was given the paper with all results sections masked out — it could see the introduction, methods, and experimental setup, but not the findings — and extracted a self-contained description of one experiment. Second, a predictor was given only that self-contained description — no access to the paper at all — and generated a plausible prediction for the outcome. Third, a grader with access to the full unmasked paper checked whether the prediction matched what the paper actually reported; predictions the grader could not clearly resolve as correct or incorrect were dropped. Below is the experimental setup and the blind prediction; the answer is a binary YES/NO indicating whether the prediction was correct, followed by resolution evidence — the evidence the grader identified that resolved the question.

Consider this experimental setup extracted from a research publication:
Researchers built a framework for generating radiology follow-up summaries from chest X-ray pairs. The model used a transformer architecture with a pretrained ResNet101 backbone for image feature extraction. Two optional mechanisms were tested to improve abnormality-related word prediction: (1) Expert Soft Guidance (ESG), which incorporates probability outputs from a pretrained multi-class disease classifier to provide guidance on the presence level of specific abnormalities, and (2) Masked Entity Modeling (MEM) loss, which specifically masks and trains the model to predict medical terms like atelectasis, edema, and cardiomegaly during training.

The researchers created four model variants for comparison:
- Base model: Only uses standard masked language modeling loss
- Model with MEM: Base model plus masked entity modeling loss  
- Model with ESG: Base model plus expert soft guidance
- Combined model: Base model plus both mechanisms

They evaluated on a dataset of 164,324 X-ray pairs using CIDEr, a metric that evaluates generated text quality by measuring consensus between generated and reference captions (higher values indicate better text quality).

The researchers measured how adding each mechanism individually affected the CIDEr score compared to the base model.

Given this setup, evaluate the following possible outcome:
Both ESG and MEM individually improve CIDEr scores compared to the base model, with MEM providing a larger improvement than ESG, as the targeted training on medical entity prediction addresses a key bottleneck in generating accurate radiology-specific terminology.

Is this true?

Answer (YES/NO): NO